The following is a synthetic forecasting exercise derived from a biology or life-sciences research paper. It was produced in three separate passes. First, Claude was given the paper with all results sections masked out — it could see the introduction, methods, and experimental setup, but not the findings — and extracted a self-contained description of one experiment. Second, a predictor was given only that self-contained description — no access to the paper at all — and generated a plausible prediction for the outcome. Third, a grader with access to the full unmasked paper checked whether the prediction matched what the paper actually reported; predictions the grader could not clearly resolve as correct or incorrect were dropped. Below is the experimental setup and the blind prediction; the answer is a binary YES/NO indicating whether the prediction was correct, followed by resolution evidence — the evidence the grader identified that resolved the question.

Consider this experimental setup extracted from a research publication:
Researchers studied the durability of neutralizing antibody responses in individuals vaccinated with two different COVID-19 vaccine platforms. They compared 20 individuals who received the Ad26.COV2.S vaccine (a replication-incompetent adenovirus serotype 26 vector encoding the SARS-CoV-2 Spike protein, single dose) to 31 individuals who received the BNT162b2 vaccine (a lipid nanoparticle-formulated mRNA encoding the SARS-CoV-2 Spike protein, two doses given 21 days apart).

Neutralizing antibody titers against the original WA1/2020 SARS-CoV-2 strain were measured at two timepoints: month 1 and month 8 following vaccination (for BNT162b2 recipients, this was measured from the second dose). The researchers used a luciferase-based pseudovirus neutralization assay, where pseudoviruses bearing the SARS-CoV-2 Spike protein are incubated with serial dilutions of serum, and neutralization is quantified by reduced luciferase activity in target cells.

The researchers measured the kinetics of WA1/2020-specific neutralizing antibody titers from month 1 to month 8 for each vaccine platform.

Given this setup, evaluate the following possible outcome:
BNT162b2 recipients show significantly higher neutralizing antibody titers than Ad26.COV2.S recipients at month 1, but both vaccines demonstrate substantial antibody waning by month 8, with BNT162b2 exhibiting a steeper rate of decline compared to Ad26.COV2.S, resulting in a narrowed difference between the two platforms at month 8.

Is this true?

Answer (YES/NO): NO